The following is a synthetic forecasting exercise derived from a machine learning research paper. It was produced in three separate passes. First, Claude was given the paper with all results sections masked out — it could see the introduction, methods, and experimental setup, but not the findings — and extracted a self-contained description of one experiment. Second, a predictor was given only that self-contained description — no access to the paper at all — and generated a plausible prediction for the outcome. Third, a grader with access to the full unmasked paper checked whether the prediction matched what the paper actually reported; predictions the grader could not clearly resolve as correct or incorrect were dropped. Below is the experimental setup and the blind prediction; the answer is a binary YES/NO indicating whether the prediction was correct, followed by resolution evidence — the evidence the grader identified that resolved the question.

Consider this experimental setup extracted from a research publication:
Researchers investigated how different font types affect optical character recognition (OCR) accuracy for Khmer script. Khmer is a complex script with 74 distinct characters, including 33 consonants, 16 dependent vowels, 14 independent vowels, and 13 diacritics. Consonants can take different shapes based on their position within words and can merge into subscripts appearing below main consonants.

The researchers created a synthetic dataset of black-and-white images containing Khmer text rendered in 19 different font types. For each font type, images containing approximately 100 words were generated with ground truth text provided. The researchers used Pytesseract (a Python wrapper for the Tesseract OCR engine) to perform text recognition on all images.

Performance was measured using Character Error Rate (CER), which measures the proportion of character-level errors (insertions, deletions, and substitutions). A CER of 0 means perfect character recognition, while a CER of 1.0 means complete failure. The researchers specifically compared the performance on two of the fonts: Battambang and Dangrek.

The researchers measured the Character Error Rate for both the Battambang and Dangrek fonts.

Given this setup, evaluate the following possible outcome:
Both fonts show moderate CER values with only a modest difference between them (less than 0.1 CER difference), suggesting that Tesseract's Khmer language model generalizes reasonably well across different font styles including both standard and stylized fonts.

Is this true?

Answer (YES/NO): NO